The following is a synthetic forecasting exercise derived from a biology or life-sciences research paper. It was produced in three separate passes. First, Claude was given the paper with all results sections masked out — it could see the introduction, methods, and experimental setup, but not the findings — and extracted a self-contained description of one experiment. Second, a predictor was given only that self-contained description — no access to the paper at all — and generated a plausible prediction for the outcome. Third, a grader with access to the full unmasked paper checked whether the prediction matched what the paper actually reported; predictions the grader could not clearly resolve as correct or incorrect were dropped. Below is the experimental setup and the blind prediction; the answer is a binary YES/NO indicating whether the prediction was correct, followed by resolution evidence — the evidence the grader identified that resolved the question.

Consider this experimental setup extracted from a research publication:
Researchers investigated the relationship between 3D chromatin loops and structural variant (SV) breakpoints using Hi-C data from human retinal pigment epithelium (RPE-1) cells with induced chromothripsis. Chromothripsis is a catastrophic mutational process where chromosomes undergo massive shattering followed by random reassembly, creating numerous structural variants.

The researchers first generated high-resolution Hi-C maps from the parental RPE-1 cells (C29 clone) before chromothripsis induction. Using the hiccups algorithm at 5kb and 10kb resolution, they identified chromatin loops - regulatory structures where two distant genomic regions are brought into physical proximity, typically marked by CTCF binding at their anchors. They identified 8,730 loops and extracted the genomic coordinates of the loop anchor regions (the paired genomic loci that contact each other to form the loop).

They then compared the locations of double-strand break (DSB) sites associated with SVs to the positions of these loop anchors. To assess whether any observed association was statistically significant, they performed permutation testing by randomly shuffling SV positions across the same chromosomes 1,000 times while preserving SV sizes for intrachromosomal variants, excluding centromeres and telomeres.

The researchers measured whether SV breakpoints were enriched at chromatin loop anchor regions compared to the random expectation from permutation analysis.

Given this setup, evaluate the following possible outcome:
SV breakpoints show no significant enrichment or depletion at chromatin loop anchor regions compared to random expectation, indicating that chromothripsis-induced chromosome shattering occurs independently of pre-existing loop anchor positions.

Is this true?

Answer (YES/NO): NO